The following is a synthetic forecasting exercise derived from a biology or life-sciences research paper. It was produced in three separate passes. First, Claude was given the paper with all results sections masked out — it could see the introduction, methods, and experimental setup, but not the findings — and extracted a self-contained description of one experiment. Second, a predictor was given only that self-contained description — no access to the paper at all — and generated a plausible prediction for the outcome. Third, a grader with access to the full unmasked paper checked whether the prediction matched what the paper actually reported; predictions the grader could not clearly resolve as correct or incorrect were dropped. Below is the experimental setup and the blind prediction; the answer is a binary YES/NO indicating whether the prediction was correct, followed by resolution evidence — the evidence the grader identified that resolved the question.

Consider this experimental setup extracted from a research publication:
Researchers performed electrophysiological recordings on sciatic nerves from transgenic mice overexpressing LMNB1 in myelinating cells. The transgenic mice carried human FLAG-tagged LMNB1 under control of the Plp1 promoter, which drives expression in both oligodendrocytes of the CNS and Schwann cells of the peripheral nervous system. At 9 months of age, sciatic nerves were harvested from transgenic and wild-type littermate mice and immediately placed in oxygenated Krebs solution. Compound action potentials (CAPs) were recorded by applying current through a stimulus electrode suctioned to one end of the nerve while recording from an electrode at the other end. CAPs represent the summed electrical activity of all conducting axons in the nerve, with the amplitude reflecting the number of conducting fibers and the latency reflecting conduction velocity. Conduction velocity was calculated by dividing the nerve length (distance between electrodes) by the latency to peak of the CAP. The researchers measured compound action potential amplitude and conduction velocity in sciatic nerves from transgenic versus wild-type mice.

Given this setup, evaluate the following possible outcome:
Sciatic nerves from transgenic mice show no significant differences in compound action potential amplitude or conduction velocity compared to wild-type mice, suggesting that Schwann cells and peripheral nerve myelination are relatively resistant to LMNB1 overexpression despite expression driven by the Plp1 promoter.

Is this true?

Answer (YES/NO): NO